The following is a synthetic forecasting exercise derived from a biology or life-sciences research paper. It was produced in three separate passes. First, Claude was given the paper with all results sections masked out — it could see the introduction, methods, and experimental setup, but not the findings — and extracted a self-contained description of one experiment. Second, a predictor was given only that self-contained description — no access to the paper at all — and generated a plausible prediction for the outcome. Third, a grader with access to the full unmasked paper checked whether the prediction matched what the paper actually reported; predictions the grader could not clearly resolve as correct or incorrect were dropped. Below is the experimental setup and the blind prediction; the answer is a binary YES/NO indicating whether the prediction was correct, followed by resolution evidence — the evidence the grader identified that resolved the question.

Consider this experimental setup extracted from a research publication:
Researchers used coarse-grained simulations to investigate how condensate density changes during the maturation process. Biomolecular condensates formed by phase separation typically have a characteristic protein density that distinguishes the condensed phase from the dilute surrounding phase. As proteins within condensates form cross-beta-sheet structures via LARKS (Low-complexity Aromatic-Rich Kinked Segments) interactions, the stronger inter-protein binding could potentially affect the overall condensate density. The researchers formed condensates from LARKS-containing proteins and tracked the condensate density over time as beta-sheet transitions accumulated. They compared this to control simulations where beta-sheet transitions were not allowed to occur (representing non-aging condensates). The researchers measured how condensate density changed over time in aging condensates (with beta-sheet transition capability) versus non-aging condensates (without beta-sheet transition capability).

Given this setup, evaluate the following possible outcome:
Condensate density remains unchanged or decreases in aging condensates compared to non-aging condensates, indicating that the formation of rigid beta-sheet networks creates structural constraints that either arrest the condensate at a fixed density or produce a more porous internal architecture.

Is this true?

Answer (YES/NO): NO